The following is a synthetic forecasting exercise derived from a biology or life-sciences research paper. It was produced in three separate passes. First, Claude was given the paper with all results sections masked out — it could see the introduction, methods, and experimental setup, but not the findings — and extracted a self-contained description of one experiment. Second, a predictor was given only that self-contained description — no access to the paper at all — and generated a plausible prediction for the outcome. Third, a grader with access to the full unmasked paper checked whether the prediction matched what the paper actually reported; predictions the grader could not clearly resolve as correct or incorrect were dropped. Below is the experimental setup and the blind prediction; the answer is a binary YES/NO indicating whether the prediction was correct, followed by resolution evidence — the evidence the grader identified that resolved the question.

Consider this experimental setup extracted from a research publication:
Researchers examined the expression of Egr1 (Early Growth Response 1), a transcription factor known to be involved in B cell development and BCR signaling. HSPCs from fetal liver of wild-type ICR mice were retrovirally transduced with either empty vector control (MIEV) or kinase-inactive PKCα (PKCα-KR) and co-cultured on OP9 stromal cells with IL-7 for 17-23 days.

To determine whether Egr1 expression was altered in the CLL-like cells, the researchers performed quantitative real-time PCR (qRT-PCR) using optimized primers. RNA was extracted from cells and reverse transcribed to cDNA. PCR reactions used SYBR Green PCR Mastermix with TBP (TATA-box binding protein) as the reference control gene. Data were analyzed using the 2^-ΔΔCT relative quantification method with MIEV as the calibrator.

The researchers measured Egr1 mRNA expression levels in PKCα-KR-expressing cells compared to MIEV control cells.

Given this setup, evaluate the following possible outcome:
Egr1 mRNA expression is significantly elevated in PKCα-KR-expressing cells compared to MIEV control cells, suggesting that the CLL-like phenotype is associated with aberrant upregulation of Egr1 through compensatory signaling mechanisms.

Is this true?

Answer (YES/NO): YES